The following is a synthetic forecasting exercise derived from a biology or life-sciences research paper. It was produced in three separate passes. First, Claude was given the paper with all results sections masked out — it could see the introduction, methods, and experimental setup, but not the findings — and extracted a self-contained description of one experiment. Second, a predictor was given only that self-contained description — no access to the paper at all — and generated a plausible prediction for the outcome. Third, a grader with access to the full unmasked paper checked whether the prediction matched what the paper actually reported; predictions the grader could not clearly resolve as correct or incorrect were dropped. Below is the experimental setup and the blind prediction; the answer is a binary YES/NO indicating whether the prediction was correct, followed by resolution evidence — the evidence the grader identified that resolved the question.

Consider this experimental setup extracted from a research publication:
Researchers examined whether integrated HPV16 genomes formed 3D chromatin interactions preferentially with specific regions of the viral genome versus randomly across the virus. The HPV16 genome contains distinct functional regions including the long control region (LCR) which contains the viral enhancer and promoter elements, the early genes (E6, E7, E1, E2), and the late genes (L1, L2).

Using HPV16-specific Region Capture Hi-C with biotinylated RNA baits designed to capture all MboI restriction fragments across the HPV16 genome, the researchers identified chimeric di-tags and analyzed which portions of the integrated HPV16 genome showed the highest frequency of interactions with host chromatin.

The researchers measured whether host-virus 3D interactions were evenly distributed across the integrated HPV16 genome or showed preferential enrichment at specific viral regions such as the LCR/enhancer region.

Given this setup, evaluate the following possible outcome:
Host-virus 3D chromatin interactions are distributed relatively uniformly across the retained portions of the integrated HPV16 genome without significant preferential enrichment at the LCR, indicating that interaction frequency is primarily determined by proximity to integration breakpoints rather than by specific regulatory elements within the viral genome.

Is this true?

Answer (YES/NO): YES